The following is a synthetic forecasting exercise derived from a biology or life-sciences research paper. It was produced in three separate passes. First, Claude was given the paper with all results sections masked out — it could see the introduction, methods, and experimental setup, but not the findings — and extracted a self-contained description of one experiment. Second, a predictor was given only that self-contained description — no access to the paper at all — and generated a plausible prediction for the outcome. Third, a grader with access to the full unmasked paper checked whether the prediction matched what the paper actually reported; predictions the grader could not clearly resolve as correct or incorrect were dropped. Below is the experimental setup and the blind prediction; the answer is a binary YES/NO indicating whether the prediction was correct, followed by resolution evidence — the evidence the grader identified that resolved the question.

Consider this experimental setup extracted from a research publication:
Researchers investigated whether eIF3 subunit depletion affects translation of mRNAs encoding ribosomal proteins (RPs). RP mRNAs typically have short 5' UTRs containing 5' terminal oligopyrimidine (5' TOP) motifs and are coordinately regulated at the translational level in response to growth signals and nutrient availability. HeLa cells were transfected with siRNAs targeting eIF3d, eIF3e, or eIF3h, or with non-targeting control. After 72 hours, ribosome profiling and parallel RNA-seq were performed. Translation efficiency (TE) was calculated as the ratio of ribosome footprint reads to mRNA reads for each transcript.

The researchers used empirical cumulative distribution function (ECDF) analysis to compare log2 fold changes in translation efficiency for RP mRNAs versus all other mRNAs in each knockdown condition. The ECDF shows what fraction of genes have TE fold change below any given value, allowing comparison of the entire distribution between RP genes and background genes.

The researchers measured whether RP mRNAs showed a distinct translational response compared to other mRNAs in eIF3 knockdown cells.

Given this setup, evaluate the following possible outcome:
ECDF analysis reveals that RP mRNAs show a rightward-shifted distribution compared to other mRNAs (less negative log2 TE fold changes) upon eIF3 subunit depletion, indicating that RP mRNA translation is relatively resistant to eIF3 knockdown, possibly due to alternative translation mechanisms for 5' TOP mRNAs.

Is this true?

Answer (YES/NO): NO